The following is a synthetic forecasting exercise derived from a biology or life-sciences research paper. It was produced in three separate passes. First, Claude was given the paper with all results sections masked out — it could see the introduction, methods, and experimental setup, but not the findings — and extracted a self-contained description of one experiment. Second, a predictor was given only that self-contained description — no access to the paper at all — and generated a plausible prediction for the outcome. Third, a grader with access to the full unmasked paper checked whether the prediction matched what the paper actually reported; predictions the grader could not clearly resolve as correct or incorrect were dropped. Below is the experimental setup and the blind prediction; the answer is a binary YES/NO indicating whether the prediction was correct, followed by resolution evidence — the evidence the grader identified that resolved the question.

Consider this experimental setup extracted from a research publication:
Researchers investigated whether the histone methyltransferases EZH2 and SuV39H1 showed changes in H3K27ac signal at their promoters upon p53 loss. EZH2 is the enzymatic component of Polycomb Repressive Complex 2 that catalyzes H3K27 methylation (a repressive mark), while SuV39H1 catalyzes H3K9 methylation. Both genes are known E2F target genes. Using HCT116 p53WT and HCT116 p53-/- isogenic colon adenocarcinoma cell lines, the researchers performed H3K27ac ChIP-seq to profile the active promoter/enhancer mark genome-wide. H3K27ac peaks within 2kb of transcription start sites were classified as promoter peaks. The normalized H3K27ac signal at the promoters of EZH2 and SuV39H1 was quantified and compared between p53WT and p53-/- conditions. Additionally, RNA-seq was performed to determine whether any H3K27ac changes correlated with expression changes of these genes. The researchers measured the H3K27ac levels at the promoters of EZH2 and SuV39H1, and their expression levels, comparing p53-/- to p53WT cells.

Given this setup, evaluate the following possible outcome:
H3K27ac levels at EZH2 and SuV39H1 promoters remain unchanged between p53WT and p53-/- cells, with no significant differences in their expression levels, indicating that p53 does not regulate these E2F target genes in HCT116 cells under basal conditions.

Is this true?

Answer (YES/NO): NO